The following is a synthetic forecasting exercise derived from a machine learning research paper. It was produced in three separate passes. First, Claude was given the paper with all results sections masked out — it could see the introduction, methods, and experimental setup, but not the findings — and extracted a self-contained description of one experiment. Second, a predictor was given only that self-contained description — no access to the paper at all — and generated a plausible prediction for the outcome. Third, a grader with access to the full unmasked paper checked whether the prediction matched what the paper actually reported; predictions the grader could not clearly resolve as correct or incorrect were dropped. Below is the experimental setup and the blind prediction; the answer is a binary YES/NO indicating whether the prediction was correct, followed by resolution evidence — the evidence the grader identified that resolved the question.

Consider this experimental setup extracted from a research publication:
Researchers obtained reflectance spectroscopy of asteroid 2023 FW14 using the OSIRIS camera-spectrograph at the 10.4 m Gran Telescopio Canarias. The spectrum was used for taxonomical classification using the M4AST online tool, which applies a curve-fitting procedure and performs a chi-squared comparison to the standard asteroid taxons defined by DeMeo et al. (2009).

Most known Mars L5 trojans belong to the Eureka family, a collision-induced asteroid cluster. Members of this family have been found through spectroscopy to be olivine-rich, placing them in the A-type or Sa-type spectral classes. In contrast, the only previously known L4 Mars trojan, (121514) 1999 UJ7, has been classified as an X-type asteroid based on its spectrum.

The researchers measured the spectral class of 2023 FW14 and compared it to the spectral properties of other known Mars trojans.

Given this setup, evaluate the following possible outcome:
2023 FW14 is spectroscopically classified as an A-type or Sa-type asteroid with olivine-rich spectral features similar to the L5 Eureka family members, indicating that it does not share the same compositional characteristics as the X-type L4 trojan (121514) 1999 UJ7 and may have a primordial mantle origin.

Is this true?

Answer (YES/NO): NO